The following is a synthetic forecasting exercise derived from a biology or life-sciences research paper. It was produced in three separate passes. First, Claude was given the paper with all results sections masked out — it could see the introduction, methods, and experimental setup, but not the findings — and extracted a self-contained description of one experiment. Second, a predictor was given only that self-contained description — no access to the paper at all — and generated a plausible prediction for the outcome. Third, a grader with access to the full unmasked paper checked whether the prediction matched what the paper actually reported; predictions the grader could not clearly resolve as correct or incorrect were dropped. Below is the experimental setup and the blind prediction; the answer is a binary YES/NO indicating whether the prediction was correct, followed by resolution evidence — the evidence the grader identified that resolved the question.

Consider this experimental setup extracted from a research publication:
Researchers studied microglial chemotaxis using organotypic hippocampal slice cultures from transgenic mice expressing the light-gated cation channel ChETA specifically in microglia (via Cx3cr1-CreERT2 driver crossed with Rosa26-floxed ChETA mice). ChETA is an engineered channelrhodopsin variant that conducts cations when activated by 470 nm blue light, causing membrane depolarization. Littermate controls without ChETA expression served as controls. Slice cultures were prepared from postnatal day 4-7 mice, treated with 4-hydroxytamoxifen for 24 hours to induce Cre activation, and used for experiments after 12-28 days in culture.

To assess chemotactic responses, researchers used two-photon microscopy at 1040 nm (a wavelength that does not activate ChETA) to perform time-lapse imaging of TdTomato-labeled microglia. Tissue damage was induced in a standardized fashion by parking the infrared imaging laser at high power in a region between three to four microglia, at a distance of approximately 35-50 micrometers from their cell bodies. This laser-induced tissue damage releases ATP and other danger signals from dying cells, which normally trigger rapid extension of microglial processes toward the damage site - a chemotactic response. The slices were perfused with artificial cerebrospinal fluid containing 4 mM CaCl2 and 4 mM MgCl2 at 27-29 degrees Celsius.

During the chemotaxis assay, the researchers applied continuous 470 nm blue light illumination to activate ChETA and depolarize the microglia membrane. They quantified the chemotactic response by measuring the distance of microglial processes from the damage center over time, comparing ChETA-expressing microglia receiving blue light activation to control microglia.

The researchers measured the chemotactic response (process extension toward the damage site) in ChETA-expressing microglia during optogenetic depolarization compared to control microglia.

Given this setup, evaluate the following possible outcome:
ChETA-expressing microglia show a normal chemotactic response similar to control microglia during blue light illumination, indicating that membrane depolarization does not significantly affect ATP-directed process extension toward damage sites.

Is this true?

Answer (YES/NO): NO